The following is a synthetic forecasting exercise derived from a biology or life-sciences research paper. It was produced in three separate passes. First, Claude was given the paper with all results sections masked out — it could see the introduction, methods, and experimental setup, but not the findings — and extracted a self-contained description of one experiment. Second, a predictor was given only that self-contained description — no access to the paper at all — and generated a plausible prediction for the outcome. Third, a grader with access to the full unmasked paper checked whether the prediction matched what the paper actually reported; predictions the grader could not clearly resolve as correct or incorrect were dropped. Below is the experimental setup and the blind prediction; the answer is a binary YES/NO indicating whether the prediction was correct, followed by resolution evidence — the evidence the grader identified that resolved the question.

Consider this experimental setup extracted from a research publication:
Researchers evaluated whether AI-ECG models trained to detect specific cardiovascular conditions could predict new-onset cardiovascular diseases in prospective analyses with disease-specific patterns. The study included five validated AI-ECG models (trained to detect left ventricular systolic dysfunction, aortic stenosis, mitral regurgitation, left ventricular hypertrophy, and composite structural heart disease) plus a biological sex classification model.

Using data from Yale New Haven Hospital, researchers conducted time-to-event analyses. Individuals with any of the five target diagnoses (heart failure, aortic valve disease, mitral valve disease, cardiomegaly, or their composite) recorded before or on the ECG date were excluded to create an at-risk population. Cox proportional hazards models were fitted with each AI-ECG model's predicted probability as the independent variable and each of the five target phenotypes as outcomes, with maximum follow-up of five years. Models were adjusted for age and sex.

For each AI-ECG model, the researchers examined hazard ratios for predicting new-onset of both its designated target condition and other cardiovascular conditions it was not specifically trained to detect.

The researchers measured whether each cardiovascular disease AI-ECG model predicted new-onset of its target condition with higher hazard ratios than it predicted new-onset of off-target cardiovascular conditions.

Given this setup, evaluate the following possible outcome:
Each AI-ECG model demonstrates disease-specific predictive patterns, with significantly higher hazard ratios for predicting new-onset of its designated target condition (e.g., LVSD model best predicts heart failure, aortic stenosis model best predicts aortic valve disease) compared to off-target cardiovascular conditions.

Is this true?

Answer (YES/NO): NO